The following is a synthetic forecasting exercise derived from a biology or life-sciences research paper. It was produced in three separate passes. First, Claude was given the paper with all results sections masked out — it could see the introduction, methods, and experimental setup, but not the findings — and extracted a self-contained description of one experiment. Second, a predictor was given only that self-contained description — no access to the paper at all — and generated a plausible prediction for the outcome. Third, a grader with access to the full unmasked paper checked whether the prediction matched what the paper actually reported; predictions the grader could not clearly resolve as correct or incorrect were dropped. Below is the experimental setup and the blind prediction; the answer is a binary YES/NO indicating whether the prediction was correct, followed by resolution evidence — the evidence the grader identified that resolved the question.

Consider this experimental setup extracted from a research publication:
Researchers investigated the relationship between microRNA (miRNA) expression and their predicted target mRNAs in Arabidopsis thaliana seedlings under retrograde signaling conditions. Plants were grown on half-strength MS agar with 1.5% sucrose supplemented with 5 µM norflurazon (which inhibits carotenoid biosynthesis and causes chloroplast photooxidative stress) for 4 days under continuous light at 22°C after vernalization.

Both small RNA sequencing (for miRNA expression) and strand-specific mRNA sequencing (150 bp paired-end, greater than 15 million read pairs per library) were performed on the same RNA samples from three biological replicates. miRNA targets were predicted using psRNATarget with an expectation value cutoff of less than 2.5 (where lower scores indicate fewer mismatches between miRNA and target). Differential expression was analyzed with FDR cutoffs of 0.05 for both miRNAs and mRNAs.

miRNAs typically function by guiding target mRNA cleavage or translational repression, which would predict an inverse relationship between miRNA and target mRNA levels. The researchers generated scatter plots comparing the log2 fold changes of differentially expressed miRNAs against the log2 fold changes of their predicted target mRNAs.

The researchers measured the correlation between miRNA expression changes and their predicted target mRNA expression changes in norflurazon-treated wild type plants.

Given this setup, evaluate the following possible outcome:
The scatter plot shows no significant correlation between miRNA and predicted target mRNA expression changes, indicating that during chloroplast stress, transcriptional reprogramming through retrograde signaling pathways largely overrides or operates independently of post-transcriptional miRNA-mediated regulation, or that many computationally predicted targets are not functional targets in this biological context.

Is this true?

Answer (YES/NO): YES